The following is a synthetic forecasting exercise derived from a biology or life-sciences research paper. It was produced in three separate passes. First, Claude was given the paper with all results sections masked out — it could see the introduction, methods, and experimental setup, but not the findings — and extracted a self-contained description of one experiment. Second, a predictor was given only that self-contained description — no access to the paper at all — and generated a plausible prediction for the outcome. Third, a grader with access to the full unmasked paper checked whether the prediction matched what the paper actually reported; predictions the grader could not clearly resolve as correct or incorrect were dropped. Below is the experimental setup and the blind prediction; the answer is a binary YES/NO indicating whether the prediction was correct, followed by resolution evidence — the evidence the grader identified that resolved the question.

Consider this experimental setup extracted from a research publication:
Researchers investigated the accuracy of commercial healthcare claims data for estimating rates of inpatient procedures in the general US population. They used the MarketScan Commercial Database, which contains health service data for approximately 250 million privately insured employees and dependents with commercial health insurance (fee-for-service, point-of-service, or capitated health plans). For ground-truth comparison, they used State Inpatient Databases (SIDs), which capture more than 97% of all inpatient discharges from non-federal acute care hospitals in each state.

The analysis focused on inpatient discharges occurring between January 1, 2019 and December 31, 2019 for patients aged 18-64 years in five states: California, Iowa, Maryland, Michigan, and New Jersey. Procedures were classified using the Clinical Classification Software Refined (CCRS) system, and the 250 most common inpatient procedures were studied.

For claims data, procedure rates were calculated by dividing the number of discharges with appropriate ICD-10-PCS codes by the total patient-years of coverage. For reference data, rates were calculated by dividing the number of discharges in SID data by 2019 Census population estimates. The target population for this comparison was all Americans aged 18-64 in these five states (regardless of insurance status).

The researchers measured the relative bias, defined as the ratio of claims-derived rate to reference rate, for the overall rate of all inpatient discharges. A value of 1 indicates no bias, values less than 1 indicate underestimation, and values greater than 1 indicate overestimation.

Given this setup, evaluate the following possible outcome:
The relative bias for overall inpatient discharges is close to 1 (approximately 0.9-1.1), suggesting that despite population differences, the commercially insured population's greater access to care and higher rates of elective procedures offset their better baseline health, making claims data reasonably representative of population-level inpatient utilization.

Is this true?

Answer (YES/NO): NO